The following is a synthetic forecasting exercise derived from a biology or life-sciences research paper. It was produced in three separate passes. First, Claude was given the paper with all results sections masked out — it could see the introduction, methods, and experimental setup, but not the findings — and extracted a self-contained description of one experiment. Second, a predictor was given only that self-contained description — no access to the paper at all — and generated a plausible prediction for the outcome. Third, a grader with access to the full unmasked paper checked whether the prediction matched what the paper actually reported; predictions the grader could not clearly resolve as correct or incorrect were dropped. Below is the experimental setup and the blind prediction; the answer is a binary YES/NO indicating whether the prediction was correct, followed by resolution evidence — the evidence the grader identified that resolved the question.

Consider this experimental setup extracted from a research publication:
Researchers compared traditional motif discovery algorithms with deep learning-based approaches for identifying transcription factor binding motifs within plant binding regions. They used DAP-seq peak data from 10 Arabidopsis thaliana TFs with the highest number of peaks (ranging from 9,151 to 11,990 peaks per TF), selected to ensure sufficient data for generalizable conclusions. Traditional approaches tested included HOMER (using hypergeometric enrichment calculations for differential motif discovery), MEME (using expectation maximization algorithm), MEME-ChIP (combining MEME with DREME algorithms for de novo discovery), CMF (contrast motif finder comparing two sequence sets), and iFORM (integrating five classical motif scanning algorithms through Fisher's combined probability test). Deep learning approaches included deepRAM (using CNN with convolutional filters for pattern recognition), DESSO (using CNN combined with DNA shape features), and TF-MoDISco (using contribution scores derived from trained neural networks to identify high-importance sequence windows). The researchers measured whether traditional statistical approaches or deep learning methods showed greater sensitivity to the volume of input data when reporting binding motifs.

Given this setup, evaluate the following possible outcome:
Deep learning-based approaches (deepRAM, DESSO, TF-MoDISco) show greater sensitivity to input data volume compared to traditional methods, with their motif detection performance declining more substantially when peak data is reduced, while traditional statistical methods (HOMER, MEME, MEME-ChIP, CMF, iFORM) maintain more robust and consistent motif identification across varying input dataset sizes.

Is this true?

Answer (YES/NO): NO